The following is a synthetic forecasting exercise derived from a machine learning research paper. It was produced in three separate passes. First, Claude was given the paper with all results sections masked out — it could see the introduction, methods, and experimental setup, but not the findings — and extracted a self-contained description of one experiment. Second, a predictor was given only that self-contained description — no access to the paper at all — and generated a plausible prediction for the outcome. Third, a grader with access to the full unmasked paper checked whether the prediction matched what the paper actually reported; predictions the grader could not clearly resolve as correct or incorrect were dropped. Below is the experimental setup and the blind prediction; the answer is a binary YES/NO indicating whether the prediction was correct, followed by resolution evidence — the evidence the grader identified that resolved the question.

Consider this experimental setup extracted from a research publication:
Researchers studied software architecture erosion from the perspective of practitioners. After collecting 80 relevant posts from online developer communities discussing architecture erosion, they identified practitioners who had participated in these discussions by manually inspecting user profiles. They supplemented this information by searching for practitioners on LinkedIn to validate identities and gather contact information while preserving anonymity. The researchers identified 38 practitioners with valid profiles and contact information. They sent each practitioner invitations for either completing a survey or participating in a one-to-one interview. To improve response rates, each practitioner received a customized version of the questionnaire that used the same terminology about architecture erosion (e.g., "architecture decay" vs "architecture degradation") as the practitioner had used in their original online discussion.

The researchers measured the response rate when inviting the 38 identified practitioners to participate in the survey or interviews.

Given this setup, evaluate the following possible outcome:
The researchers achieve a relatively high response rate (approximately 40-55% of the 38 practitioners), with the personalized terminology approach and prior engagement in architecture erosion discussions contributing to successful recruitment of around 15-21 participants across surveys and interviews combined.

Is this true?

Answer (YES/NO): NO